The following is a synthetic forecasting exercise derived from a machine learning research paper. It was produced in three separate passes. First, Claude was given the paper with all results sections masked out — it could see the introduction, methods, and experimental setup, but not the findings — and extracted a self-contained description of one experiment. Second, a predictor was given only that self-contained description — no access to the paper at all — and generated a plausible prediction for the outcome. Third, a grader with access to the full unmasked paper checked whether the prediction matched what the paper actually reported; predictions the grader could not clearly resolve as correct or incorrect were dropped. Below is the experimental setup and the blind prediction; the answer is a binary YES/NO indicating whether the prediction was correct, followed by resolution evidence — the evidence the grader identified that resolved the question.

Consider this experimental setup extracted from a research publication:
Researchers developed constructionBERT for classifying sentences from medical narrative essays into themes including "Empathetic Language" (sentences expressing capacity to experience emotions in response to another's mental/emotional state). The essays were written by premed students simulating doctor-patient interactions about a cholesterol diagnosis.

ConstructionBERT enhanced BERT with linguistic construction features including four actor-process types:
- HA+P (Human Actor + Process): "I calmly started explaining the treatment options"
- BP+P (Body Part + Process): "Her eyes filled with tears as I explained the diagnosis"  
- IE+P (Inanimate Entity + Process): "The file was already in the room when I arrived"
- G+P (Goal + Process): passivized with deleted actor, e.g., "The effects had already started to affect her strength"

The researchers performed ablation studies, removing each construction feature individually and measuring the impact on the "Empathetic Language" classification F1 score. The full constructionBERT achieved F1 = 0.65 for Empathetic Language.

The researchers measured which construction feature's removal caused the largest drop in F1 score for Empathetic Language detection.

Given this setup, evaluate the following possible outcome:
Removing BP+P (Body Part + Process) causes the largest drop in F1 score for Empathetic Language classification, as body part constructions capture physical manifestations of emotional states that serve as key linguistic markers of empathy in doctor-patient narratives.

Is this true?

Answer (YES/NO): YES